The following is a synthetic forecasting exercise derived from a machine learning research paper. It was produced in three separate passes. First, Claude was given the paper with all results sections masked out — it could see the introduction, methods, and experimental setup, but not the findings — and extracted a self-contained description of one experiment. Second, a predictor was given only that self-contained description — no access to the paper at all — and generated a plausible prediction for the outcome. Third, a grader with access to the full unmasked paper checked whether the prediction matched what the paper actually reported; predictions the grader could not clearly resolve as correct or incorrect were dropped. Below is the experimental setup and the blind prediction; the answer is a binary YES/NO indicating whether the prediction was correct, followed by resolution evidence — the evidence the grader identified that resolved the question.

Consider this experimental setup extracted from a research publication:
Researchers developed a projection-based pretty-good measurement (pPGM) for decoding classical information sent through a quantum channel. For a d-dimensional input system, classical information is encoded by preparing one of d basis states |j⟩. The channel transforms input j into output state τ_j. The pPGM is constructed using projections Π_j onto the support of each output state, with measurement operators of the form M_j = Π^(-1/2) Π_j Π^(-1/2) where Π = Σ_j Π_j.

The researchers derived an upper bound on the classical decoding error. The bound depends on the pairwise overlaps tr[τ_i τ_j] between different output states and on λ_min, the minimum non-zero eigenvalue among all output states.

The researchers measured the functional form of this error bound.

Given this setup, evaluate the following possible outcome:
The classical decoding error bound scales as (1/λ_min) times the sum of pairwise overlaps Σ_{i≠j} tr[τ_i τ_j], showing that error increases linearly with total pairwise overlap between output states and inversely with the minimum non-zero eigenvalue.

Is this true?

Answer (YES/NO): NO